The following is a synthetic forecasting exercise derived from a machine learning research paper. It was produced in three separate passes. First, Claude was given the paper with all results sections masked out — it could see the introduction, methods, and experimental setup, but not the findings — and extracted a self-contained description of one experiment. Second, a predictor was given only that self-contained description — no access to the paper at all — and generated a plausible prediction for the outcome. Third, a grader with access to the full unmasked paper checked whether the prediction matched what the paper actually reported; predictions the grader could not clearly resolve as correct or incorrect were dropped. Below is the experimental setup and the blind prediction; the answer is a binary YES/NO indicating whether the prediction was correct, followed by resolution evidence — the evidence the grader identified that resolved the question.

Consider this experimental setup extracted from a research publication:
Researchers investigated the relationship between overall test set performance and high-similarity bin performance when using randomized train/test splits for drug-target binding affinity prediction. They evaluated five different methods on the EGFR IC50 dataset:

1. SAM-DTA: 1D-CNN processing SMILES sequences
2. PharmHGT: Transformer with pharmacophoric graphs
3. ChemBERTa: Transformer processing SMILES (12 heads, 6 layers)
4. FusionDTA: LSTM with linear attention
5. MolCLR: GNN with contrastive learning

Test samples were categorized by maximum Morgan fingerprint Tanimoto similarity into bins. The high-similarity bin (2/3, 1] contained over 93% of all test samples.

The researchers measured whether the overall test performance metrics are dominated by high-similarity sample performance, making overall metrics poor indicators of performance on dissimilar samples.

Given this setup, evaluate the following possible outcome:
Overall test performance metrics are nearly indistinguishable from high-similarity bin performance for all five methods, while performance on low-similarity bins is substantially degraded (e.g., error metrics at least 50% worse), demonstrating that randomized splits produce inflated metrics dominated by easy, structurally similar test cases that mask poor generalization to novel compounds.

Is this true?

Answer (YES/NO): YES